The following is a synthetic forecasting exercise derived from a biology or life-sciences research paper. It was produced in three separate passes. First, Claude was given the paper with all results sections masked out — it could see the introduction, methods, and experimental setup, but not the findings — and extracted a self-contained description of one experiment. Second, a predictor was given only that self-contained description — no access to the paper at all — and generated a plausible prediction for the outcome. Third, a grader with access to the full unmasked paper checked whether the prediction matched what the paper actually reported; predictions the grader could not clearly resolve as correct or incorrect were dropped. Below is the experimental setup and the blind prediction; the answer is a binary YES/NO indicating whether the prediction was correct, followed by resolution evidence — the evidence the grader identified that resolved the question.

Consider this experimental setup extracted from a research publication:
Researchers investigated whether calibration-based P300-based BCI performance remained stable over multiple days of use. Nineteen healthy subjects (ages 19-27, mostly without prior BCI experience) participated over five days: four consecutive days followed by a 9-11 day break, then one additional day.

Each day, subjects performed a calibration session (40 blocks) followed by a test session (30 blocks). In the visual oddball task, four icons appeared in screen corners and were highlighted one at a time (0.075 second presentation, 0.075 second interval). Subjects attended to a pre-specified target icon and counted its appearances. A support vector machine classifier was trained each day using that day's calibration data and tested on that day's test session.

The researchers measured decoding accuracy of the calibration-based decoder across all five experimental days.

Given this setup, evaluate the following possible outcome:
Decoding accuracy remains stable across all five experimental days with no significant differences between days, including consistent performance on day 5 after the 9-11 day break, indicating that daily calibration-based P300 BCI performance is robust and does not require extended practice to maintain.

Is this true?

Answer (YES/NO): YES